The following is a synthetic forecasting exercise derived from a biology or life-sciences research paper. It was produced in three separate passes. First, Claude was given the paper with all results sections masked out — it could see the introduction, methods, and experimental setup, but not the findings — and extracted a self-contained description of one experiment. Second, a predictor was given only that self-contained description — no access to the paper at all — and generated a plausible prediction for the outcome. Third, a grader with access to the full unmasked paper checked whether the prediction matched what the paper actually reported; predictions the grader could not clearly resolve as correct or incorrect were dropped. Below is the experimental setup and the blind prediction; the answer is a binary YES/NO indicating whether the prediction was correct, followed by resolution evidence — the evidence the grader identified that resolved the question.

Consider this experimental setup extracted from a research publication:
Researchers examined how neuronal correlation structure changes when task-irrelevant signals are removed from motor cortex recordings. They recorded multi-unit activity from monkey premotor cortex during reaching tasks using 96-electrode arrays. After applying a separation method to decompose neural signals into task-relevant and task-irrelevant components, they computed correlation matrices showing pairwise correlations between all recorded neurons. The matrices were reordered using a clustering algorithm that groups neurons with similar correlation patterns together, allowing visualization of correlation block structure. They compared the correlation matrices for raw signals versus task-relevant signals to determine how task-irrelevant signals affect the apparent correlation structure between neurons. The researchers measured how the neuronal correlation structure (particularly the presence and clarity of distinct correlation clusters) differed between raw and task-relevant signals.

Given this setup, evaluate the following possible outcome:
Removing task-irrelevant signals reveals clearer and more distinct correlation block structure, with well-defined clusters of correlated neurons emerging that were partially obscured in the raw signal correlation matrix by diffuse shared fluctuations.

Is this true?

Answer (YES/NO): NO